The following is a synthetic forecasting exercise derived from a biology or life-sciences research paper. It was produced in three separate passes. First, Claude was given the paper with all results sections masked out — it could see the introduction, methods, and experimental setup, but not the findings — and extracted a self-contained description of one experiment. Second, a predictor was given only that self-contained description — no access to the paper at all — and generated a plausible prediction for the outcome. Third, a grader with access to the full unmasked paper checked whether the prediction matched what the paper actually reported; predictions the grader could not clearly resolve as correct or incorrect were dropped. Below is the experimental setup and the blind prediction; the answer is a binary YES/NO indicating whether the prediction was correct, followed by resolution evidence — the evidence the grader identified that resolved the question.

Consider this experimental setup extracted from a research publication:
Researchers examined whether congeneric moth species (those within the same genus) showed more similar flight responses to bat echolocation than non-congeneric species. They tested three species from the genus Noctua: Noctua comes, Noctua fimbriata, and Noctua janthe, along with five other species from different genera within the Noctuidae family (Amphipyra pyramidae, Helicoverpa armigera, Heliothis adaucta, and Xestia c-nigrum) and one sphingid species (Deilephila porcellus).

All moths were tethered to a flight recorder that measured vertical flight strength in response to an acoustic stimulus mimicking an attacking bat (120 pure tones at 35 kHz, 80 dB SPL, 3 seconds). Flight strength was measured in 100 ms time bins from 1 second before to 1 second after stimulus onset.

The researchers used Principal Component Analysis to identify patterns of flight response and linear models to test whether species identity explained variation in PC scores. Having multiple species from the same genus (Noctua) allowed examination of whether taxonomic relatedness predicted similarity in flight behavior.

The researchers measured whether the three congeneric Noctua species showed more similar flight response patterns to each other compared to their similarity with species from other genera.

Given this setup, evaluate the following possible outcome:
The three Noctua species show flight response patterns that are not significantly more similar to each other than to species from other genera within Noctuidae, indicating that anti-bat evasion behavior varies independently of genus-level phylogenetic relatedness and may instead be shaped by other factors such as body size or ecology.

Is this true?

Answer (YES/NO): NO